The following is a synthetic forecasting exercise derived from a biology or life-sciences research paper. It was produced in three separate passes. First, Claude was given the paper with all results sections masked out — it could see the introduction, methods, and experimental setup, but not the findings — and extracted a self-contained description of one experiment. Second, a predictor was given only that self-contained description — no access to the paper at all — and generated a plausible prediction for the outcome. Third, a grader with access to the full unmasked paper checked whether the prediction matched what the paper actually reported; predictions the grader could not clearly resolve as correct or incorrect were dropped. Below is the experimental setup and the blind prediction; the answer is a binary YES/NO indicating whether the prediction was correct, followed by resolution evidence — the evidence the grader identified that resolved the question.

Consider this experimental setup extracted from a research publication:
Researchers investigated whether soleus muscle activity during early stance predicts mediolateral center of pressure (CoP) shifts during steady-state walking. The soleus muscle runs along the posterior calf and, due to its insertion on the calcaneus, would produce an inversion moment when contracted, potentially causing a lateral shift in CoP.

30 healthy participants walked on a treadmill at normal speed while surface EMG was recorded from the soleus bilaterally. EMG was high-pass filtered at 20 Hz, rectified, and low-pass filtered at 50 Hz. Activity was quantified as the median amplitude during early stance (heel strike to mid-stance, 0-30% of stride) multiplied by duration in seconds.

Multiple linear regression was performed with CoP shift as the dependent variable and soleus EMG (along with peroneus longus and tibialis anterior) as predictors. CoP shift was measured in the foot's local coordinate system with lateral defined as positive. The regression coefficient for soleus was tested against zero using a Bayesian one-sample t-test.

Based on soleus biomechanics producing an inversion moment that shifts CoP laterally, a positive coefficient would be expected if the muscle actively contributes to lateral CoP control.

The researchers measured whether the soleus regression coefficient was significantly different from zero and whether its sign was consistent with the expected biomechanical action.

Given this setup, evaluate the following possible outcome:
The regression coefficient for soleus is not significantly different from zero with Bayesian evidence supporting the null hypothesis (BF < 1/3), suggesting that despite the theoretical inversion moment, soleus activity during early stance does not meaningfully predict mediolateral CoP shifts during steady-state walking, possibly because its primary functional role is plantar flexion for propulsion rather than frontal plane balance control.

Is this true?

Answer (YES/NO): NO